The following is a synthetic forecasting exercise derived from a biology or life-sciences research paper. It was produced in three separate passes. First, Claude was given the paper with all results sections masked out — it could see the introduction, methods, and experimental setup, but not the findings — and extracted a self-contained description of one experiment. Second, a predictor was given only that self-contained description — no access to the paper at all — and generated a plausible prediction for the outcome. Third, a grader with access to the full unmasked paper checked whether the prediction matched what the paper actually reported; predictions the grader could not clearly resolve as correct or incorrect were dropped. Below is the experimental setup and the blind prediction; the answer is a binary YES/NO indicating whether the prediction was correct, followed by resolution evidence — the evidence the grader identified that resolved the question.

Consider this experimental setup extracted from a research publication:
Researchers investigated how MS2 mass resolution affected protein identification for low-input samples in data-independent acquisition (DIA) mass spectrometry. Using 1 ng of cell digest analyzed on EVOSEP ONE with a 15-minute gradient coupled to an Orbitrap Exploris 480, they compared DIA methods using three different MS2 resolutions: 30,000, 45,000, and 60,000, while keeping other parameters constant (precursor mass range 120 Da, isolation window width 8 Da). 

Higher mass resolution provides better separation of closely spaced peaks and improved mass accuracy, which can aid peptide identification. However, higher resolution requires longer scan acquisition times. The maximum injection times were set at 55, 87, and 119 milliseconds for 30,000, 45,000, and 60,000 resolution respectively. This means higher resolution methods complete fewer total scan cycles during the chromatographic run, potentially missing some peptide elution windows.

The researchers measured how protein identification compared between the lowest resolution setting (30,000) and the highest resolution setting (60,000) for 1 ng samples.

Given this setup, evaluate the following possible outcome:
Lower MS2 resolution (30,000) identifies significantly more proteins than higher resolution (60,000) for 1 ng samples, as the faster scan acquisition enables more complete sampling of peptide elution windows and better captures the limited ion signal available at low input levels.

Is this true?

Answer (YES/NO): NO